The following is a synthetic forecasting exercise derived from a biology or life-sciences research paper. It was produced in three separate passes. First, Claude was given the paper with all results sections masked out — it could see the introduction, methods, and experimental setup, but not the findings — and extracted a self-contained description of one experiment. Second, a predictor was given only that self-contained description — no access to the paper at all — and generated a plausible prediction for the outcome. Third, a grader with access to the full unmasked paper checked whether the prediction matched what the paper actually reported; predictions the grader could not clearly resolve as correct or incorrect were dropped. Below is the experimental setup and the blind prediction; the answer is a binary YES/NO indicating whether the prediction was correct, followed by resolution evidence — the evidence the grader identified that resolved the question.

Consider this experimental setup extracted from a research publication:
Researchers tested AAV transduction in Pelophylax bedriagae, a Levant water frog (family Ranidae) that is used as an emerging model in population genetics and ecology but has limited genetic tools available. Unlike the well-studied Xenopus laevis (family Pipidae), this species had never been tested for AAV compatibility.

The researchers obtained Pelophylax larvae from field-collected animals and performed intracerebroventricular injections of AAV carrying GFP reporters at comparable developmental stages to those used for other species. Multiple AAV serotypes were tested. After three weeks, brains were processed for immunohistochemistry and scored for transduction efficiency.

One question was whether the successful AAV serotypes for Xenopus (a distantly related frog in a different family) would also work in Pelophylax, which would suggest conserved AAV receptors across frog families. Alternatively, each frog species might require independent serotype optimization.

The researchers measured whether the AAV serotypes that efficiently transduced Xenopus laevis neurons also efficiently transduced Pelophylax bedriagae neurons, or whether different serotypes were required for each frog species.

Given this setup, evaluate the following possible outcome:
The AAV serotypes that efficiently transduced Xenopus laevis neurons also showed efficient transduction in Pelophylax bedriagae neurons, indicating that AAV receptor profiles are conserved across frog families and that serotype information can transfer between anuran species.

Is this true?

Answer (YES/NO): NO